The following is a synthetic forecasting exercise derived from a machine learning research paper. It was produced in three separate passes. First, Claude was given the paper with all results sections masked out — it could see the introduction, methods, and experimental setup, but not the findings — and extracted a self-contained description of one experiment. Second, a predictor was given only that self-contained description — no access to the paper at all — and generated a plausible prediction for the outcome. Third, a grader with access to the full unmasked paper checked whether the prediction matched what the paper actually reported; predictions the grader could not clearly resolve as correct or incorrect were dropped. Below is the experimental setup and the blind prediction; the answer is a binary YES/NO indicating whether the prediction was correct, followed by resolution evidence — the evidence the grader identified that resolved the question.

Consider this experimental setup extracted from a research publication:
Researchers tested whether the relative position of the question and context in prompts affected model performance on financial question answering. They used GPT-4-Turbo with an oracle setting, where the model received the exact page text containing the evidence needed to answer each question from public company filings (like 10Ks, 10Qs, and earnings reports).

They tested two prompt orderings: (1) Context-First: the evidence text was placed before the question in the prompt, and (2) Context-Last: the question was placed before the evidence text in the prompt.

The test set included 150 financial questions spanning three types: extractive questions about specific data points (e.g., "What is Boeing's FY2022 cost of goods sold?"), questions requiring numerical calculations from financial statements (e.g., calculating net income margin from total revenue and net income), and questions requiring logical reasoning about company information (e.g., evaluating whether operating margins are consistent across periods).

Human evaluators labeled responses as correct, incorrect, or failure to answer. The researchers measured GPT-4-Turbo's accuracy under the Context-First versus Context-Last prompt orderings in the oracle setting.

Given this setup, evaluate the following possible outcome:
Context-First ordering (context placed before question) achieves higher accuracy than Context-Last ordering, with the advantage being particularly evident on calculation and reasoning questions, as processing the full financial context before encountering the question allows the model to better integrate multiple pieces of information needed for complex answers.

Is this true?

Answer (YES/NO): NO